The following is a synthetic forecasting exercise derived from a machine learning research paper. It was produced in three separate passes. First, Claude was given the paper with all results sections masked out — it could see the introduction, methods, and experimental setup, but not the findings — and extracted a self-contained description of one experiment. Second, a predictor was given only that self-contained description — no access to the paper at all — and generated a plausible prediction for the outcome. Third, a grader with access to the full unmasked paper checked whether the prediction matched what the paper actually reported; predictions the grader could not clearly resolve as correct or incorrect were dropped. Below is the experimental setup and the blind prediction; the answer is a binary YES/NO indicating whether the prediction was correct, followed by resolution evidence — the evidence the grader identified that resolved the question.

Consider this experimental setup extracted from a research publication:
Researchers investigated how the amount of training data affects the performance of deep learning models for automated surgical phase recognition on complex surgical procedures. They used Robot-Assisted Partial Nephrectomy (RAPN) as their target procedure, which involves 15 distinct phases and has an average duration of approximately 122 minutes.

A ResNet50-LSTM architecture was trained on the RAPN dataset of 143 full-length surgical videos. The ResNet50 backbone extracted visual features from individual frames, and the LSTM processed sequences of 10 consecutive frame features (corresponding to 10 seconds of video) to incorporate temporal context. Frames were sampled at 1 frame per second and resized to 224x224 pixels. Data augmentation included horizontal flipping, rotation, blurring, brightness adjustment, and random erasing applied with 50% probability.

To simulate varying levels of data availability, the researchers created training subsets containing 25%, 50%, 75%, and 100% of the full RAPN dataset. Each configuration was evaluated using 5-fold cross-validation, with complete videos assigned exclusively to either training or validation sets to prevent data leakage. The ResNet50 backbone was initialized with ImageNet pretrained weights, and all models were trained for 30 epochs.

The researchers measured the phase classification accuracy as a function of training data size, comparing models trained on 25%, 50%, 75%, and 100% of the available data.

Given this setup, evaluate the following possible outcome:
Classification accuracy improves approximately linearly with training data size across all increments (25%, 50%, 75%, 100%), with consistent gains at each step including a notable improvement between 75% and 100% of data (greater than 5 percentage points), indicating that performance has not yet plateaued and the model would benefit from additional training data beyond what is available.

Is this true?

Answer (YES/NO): NO